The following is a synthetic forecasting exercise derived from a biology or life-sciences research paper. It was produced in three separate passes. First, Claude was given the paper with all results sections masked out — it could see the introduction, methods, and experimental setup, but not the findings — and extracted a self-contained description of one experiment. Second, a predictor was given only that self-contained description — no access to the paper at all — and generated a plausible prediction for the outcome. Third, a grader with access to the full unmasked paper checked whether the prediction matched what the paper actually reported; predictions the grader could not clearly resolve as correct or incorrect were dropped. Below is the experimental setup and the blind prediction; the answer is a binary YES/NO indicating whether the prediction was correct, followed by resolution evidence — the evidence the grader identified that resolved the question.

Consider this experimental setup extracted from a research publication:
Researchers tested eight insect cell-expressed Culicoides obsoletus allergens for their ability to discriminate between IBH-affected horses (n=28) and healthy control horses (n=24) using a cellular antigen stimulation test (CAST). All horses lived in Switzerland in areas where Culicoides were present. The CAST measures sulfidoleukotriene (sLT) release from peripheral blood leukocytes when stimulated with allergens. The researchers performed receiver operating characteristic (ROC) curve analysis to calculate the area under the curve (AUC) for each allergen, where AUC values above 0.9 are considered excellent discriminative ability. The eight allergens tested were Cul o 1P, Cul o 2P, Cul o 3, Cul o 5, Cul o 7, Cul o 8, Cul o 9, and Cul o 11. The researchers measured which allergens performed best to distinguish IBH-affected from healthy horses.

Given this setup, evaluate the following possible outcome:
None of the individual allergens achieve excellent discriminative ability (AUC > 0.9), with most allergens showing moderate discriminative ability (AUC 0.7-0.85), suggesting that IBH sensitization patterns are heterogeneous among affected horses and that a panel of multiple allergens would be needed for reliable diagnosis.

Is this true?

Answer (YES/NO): NO